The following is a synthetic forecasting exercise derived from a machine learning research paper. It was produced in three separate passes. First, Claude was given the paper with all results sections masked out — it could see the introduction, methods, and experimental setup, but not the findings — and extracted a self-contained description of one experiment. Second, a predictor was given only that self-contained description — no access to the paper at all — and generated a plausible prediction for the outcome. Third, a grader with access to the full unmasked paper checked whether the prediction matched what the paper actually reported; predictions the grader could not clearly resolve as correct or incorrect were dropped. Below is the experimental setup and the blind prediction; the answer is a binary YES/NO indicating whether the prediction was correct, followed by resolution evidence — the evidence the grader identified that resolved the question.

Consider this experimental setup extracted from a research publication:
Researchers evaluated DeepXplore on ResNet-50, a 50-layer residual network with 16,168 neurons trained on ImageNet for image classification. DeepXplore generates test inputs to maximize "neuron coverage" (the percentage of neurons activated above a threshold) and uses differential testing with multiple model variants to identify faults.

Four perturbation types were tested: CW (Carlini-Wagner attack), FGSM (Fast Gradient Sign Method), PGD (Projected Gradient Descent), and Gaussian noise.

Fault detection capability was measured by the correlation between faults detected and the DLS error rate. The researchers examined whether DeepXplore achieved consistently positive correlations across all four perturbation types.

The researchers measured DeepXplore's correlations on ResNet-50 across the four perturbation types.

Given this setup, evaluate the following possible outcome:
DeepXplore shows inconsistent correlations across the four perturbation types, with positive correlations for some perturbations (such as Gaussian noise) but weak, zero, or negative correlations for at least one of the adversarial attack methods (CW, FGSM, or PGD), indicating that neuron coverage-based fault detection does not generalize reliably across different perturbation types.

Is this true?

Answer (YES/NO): NO